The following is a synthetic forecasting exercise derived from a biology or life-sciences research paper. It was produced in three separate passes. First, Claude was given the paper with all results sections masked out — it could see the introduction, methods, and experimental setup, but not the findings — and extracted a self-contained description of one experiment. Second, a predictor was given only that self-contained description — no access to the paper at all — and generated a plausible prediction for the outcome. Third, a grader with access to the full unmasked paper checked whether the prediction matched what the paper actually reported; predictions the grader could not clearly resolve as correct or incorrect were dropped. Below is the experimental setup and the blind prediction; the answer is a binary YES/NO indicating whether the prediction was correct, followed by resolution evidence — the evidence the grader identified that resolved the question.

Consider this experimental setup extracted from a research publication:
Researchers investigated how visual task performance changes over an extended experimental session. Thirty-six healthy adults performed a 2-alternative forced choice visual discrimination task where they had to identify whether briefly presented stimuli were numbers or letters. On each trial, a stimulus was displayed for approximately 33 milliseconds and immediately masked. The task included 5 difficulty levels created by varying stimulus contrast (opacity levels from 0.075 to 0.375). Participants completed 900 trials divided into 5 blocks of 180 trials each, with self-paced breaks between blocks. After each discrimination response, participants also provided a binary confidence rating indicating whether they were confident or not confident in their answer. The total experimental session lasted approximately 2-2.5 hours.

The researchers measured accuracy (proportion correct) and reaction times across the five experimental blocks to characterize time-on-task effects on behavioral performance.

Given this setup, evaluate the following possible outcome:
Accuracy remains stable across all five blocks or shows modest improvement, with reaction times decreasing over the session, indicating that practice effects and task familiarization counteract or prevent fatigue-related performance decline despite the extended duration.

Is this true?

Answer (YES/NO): YES